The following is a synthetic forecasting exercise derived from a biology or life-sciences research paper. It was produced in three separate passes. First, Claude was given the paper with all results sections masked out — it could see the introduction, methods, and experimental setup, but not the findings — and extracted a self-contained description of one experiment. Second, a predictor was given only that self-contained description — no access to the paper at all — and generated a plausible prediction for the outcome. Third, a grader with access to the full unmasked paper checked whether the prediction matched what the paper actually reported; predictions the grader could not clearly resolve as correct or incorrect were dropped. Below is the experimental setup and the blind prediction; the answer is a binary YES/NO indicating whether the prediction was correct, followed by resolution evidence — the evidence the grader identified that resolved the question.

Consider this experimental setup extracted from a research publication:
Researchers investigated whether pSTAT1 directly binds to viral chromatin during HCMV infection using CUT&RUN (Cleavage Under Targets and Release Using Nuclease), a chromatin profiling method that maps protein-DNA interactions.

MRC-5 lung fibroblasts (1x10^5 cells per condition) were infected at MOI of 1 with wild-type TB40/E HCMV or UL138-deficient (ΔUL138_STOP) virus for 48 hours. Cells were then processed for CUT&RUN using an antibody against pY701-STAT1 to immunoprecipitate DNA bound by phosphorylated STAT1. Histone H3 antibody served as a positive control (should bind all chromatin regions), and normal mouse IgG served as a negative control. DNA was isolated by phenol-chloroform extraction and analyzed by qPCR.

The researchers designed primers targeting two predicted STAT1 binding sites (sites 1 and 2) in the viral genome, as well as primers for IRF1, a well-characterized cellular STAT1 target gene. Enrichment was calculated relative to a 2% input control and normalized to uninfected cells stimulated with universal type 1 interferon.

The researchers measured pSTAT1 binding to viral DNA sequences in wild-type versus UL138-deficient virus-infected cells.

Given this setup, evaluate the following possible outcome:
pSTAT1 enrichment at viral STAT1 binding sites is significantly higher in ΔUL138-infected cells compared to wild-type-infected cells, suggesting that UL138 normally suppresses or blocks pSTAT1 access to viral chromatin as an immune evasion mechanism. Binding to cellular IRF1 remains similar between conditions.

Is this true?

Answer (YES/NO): NO